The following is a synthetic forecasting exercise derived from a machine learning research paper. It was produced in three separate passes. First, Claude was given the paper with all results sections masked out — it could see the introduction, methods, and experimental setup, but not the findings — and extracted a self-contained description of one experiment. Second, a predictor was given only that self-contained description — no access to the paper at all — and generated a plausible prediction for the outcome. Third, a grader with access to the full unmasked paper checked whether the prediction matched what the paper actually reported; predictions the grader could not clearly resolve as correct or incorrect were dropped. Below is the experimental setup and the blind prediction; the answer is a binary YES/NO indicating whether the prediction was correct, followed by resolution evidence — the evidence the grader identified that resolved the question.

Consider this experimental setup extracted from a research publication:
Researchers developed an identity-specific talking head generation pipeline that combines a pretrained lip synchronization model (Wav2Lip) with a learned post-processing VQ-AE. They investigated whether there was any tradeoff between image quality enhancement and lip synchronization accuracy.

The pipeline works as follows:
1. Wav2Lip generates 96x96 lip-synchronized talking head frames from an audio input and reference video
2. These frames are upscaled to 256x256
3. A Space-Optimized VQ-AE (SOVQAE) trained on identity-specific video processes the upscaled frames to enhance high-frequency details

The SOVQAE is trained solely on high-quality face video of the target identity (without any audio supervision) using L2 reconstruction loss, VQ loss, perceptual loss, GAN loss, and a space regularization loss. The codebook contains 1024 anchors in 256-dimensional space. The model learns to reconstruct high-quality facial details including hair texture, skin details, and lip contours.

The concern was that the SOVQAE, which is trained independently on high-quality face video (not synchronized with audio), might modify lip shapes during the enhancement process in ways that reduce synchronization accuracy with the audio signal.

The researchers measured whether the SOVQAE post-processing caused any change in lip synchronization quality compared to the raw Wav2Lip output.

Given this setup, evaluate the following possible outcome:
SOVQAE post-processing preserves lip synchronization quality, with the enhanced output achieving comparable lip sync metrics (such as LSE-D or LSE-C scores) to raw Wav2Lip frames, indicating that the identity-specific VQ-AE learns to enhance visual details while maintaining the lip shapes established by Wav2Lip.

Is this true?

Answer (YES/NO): NO